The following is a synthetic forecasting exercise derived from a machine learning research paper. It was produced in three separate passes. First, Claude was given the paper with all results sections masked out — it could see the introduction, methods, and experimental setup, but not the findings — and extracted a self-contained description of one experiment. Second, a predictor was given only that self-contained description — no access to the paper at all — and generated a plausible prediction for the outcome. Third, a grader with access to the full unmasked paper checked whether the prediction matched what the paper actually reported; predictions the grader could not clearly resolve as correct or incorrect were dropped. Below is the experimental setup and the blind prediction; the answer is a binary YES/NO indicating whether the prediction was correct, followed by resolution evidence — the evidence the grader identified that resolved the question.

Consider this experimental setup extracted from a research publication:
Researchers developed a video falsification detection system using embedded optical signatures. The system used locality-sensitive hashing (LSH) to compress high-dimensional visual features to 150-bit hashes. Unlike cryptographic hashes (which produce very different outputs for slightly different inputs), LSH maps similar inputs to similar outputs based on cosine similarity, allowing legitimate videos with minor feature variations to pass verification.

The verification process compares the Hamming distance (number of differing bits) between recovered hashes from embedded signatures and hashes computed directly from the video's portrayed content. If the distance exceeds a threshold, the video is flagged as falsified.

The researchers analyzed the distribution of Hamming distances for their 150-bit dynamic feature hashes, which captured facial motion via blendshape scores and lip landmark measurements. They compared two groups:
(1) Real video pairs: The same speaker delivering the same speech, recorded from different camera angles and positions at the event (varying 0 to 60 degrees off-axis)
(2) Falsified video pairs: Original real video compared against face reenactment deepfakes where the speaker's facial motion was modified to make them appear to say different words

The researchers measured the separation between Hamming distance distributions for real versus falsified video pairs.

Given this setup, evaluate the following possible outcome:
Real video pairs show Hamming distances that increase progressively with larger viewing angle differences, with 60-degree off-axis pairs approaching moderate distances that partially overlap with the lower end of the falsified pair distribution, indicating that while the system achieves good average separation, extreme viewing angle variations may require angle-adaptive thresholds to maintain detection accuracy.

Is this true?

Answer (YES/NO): NO